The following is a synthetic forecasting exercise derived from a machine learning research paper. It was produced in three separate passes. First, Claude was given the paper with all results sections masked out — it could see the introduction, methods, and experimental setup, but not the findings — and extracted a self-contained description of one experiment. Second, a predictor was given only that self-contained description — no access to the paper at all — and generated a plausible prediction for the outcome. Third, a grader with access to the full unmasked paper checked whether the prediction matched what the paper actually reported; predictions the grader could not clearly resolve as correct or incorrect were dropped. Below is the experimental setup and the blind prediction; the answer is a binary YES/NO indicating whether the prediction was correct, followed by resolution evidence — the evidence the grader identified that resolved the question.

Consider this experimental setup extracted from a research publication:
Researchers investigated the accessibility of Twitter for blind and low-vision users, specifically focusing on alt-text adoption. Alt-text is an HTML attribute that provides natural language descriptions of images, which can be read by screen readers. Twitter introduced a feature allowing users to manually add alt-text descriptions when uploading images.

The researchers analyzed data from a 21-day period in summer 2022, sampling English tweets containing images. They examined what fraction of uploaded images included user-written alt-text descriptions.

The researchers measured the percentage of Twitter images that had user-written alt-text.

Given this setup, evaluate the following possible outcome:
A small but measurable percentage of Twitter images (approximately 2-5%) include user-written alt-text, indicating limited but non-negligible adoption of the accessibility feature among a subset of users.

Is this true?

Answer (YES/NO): YES